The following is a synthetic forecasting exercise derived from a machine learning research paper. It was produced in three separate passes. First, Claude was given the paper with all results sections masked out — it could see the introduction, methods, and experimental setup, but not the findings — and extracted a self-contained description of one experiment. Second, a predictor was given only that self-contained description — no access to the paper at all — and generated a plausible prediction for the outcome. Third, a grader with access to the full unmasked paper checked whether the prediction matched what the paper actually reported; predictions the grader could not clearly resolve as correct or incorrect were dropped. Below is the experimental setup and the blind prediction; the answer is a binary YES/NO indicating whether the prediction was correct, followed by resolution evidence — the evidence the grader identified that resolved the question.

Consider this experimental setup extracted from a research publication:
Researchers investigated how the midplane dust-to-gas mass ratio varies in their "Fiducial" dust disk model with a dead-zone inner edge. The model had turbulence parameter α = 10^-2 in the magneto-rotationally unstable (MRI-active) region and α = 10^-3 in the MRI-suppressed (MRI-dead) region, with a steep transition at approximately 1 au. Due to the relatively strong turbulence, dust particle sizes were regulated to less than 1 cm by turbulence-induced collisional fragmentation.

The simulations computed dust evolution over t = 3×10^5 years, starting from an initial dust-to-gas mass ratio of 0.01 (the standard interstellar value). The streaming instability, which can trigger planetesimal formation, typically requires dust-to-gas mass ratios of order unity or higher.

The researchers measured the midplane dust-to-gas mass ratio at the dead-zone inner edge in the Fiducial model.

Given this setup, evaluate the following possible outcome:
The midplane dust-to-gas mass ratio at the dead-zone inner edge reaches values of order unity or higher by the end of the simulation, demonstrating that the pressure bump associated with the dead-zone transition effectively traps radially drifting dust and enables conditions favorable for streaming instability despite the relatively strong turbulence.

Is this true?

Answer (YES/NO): YES